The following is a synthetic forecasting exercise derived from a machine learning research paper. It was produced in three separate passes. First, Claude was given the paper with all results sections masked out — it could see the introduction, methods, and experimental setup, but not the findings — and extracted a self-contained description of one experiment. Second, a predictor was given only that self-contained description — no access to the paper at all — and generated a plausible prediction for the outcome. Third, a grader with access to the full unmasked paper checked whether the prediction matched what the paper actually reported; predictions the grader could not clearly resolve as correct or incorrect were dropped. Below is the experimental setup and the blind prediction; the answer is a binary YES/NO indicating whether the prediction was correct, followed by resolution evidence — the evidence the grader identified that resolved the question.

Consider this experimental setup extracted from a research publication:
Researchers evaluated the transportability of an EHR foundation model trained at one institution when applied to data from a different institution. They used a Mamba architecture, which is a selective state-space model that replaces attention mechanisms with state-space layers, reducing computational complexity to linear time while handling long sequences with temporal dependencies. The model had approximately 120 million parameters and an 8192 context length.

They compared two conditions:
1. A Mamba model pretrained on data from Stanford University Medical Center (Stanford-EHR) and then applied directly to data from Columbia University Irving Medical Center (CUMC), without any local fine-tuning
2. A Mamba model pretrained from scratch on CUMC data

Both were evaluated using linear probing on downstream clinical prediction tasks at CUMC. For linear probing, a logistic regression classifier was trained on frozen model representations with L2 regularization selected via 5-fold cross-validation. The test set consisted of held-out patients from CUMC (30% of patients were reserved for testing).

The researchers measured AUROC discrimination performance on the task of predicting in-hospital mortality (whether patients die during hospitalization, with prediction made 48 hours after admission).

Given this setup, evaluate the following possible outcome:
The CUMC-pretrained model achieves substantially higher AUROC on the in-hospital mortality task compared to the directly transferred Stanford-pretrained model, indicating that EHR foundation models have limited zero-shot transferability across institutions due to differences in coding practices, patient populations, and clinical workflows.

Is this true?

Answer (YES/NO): YES